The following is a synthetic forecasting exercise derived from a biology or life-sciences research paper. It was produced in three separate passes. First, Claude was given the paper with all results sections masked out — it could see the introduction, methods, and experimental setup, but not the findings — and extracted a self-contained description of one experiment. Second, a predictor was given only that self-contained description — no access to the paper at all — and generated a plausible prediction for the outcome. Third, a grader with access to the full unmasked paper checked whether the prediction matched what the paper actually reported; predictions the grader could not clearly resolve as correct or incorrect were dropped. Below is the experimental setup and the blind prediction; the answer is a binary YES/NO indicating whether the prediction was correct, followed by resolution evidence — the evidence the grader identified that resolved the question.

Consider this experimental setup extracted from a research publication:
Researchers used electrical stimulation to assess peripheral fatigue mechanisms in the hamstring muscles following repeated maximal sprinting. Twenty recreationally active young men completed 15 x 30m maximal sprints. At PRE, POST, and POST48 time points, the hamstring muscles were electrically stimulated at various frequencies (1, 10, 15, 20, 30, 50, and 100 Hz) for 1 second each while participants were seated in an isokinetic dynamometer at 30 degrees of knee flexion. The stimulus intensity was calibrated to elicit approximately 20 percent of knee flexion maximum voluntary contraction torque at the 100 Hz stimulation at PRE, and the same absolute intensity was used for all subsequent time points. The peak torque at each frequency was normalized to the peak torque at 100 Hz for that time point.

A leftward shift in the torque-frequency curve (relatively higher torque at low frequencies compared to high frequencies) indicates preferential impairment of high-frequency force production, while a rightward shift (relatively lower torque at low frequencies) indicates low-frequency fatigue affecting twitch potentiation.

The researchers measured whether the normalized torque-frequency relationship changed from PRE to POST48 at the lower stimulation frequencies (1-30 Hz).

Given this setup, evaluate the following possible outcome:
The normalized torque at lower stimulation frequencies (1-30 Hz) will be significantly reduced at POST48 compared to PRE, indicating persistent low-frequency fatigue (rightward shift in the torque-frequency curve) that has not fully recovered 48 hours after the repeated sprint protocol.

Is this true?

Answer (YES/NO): NO